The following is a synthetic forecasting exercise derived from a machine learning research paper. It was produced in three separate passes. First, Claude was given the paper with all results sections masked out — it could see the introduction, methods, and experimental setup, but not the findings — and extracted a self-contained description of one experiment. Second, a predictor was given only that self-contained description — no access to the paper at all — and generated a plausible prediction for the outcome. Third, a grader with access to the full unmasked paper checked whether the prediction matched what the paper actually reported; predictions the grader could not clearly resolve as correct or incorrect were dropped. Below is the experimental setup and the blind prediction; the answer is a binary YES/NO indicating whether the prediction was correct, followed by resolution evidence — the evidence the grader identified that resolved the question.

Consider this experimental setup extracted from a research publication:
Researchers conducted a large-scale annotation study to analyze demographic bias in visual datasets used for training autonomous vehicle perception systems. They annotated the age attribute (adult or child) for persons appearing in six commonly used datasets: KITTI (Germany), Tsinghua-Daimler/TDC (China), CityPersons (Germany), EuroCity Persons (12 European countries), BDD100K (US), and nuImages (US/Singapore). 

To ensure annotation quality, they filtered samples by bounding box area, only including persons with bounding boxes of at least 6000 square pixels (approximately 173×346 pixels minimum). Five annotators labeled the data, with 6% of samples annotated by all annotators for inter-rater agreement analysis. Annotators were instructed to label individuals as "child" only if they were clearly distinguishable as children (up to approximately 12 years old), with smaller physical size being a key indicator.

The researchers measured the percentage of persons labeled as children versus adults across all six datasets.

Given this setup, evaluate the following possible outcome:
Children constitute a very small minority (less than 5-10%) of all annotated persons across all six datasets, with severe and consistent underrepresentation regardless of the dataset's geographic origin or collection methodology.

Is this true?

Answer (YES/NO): YES